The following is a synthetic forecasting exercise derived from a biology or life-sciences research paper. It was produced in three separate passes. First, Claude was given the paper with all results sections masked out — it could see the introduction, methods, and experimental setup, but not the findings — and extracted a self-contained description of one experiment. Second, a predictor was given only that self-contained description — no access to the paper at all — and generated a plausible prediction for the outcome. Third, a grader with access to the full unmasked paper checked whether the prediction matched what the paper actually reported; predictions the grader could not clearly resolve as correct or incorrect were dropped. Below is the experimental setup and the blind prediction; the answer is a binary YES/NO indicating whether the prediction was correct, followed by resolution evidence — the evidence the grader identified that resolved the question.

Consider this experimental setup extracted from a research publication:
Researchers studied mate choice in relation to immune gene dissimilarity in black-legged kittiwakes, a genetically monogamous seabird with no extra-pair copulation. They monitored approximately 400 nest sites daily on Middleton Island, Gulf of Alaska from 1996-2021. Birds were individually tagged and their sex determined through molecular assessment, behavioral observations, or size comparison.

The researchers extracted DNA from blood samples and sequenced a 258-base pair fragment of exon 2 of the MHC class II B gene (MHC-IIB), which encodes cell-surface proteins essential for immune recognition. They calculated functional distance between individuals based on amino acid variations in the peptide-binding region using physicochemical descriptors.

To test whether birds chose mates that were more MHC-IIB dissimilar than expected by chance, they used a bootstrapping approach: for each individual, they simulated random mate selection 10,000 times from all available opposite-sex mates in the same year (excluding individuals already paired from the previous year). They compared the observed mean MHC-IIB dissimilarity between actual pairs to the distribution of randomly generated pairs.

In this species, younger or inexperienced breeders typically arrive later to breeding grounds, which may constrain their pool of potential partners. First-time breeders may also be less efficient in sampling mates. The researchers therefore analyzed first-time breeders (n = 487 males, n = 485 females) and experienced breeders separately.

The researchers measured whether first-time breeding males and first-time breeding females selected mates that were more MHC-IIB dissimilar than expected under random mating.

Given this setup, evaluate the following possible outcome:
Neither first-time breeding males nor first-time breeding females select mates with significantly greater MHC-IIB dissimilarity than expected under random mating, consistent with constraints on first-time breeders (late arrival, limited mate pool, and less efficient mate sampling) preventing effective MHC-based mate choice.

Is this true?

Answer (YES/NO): NO